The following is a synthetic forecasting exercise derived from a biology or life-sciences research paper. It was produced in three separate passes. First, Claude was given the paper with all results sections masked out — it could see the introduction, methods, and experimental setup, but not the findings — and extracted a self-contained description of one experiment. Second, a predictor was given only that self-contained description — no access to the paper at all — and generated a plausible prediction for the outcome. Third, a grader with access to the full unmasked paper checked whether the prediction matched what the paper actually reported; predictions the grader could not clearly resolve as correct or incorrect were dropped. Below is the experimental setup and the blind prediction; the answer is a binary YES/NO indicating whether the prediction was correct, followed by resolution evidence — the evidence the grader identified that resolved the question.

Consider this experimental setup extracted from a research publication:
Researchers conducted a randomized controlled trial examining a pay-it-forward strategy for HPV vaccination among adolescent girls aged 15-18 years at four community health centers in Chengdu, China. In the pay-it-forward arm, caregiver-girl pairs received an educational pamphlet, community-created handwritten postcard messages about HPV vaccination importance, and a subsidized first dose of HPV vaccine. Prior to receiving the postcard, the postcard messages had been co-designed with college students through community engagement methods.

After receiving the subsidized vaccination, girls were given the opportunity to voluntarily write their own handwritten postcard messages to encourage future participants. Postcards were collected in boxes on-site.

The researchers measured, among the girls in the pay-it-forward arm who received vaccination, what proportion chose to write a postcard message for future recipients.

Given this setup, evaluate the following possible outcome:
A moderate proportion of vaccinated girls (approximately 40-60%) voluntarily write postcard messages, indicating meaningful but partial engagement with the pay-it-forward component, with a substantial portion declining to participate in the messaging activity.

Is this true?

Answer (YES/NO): NO